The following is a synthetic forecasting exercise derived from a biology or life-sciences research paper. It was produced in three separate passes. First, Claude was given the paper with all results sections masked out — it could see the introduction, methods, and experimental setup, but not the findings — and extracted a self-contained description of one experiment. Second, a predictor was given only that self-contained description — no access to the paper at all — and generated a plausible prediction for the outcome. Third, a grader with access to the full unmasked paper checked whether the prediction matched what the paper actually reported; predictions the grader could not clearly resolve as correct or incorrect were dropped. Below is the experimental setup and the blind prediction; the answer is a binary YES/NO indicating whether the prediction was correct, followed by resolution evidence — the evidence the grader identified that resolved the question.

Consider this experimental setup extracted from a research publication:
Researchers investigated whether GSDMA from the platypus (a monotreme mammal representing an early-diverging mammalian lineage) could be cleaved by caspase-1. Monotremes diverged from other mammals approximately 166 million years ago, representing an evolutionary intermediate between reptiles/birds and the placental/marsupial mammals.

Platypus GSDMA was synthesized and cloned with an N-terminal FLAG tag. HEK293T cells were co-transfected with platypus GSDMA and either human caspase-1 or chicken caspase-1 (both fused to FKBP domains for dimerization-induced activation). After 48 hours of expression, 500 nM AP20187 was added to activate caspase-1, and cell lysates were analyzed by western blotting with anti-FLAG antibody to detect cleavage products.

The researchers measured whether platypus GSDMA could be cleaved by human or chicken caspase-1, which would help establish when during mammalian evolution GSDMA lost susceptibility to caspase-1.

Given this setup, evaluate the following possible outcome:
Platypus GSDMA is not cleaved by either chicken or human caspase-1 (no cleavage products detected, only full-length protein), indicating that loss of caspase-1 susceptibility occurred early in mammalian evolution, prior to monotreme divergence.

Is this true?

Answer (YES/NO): YES